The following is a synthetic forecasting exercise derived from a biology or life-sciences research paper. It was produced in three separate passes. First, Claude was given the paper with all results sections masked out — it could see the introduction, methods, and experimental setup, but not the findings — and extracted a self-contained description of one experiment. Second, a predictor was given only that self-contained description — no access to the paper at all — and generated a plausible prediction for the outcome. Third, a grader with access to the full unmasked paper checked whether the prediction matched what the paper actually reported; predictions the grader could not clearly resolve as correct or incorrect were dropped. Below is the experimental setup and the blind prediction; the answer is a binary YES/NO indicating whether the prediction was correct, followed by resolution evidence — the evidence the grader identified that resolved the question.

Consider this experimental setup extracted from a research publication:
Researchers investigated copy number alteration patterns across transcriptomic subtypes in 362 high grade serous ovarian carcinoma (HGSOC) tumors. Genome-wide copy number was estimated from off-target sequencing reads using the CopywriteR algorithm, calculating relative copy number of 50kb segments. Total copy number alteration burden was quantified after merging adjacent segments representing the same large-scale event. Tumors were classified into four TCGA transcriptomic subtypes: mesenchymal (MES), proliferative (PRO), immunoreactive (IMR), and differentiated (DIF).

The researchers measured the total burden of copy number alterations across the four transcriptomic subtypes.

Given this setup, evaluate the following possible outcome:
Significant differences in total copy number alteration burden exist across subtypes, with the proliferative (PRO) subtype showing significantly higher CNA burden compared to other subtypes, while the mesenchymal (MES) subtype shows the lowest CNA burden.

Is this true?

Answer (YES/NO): NO